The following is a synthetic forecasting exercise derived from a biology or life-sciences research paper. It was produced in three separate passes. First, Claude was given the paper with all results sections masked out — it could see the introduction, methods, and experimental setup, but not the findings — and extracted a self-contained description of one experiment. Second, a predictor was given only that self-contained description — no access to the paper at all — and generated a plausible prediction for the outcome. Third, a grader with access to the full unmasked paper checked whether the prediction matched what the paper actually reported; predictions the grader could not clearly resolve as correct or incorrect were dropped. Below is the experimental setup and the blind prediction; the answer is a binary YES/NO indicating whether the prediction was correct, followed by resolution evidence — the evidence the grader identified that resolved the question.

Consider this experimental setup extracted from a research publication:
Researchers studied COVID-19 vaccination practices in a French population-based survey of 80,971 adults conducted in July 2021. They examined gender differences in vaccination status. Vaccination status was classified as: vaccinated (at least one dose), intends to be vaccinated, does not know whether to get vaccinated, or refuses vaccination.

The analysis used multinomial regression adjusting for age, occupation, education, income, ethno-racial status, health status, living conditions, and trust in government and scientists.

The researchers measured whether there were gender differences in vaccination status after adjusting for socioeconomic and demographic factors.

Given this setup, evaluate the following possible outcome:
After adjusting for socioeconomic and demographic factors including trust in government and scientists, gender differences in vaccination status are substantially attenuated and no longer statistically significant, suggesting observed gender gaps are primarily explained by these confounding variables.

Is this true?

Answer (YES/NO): NO